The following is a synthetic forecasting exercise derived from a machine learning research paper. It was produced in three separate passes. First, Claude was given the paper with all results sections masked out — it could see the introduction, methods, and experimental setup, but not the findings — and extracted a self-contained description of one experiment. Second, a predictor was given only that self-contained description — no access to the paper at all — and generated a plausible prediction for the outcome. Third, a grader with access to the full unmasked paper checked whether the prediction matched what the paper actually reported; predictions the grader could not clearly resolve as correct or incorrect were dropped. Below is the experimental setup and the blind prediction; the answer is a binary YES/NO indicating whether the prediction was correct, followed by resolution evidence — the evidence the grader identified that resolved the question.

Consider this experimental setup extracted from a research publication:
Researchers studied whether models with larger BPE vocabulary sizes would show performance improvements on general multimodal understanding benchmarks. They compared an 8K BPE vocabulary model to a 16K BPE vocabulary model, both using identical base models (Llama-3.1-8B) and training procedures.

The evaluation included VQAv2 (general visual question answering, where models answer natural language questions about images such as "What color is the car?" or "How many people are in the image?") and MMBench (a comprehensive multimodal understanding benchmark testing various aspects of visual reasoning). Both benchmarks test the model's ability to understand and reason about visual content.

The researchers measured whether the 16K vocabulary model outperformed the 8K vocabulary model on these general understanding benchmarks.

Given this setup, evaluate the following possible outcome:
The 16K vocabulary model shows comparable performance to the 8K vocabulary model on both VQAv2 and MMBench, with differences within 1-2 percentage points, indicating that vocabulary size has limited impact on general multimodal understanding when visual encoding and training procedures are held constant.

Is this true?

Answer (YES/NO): YES